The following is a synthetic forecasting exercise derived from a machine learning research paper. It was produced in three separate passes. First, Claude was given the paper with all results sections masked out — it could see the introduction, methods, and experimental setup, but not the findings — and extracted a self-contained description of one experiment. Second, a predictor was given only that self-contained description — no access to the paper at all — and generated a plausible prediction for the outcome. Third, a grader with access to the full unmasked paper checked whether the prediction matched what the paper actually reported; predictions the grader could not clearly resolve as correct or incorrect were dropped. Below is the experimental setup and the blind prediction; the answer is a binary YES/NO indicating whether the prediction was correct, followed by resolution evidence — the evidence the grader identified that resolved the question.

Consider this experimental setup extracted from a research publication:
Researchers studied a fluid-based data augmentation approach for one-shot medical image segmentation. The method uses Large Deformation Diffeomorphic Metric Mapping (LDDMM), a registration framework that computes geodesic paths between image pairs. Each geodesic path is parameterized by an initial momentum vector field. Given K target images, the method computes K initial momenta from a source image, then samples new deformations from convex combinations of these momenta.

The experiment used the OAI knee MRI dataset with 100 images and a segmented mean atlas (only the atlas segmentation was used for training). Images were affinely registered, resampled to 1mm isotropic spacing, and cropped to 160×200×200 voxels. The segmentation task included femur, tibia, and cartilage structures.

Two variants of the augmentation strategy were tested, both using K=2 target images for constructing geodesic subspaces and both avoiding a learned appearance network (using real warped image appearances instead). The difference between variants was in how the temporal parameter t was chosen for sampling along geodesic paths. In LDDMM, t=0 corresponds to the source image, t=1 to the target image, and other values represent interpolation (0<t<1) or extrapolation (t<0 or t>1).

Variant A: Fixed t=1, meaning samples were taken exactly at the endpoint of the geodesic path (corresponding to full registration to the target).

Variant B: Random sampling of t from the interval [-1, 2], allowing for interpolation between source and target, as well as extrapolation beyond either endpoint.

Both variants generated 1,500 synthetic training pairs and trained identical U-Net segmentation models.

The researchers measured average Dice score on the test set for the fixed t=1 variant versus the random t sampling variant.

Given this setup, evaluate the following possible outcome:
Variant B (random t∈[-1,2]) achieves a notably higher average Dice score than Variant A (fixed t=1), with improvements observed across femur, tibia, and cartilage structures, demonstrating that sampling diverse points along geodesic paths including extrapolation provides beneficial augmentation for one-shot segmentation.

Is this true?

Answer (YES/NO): NO